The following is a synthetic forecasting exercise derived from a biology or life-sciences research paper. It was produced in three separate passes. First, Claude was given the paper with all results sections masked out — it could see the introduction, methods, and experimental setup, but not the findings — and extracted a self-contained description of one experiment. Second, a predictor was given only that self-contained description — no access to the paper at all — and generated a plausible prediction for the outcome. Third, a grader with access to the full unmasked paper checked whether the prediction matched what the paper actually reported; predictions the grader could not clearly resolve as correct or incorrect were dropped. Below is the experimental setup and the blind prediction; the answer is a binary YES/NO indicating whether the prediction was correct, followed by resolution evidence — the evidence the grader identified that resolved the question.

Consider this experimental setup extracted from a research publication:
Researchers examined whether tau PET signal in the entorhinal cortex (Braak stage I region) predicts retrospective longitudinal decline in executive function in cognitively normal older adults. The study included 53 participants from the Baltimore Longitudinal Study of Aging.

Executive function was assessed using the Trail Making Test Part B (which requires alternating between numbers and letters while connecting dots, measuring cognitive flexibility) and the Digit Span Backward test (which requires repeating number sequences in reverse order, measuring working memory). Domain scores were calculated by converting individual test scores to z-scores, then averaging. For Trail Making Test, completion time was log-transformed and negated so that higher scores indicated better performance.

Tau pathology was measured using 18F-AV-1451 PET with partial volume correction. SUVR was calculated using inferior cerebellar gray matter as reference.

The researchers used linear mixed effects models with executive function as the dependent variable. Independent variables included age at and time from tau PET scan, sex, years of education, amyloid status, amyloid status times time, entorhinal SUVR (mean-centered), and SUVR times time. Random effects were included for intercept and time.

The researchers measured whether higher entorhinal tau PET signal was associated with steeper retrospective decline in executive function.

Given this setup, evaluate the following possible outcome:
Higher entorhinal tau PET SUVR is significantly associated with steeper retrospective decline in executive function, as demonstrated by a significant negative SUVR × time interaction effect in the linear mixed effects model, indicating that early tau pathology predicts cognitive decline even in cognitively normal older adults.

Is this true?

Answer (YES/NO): NO